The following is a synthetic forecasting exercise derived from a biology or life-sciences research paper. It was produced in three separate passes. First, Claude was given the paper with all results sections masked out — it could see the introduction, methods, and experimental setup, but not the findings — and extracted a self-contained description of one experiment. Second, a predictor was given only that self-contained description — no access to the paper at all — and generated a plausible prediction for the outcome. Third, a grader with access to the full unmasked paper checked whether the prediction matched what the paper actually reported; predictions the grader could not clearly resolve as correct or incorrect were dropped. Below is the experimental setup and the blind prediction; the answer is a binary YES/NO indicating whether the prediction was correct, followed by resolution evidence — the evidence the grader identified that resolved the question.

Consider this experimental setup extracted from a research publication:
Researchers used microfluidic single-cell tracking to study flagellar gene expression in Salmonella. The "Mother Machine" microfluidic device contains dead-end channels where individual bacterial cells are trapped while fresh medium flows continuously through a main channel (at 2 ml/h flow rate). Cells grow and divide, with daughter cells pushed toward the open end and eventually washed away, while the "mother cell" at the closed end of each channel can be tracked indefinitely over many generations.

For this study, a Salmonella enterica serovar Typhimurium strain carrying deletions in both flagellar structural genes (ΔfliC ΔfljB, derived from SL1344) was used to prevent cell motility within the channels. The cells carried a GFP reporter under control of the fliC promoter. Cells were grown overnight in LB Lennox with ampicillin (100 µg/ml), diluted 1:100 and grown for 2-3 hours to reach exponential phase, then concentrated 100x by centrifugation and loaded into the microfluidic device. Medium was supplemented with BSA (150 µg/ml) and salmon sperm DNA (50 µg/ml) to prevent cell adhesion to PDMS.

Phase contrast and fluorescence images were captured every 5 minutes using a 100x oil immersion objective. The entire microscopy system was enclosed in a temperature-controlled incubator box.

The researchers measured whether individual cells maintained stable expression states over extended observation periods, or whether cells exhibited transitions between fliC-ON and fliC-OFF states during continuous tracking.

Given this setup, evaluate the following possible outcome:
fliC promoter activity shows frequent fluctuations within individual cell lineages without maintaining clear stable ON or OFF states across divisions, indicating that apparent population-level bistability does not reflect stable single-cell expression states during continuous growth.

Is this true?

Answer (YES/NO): NO